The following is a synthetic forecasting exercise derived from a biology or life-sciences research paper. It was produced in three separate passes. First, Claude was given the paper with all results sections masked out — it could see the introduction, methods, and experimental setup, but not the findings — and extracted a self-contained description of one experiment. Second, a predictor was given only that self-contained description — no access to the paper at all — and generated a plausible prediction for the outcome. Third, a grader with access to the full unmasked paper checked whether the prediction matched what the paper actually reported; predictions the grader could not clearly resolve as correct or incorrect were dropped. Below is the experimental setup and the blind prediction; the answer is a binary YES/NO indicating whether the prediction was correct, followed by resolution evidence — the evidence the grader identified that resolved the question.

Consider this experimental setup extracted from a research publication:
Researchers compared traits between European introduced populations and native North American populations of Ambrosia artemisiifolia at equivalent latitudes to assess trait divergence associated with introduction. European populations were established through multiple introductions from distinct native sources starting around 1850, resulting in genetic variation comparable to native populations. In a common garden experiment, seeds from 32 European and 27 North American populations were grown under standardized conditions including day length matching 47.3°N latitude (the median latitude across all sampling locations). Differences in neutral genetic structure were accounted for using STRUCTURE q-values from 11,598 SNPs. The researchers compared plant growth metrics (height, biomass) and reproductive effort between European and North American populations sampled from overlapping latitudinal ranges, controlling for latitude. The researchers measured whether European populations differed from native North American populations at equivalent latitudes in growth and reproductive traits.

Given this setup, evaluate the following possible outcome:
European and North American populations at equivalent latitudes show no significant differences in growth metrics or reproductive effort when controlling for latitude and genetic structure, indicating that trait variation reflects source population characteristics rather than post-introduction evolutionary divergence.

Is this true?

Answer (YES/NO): NO